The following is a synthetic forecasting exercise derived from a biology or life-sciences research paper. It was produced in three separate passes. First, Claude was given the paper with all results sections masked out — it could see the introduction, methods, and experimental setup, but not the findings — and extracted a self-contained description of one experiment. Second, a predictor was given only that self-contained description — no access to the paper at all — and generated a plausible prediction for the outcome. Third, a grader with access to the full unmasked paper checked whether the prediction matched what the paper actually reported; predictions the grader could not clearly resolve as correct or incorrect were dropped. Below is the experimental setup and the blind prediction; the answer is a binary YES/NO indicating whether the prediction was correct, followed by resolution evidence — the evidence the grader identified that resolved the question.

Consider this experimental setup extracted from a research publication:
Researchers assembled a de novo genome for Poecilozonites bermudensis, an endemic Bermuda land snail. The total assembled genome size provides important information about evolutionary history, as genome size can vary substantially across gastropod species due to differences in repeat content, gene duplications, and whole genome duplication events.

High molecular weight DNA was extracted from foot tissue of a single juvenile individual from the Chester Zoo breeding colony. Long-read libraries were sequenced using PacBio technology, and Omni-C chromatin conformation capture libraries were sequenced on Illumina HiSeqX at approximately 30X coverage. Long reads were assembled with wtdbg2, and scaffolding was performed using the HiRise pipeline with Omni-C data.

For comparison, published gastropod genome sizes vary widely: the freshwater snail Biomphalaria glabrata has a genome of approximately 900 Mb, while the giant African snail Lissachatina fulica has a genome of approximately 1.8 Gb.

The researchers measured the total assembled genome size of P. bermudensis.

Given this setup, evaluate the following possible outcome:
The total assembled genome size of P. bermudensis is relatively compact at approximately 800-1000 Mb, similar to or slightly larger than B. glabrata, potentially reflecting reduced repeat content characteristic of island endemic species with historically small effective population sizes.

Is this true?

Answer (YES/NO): NO